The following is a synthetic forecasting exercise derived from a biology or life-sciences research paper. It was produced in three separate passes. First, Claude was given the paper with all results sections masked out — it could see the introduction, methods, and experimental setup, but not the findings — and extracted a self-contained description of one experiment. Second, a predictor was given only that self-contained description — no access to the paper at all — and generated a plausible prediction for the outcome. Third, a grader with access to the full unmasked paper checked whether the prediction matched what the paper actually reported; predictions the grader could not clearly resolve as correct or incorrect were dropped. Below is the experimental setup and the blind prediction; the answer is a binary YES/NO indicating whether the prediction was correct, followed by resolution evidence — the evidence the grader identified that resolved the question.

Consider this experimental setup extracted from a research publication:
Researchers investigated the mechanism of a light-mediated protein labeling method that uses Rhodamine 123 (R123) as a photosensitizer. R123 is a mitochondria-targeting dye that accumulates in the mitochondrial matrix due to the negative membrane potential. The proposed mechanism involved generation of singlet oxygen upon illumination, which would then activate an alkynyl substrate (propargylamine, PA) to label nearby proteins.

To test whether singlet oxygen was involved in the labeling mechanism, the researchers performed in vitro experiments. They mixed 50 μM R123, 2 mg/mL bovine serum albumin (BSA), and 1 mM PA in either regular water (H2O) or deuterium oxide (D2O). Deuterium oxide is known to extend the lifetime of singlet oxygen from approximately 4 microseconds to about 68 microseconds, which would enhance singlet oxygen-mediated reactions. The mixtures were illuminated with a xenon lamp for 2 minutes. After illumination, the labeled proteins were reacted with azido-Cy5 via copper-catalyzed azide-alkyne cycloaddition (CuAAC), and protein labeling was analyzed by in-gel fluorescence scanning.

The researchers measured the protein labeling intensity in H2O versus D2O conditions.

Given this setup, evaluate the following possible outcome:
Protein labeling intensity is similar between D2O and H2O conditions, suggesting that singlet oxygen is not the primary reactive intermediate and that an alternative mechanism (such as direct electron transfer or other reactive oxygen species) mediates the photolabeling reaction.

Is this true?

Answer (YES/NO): NO